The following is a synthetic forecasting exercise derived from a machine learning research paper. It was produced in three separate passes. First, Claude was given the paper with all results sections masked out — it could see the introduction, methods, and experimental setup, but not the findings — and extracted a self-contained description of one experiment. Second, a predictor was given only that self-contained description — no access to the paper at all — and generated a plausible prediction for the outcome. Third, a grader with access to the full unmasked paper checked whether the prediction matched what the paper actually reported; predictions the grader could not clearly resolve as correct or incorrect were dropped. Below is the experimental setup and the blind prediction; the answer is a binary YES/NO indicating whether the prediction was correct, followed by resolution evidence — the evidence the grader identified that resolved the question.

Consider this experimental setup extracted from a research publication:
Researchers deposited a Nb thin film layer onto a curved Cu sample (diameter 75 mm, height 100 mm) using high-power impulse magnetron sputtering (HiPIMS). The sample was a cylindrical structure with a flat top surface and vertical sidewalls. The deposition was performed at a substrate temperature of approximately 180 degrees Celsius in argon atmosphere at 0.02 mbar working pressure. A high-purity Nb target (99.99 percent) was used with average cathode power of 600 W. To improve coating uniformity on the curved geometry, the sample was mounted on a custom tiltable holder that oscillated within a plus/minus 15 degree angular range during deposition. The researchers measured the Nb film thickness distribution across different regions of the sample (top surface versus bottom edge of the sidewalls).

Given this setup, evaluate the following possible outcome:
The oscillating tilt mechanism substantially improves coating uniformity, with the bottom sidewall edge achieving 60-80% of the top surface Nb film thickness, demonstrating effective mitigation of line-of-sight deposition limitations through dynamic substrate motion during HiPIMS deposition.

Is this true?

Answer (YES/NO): NO